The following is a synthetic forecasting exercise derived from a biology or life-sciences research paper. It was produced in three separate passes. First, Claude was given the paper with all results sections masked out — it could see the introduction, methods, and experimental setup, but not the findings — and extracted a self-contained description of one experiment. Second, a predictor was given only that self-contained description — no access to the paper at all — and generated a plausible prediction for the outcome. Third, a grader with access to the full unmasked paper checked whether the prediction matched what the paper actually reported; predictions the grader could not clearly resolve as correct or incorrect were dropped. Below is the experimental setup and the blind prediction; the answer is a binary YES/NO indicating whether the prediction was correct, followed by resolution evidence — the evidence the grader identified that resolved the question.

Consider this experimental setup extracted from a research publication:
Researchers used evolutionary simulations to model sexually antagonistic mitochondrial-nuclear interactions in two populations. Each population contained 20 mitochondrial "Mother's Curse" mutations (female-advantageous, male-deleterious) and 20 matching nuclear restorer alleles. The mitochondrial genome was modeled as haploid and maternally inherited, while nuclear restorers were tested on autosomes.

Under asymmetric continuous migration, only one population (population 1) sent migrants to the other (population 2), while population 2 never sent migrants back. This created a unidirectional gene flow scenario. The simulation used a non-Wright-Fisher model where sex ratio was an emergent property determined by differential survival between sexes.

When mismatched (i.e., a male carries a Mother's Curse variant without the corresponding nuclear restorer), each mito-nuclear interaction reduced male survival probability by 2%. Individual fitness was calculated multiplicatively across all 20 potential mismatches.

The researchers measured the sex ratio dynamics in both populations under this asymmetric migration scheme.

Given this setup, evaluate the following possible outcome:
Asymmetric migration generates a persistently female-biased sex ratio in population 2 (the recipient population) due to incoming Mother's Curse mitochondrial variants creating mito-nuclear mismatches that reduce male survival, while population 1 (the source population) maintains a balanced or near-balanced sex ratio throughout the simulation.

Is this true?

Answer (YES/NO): NO